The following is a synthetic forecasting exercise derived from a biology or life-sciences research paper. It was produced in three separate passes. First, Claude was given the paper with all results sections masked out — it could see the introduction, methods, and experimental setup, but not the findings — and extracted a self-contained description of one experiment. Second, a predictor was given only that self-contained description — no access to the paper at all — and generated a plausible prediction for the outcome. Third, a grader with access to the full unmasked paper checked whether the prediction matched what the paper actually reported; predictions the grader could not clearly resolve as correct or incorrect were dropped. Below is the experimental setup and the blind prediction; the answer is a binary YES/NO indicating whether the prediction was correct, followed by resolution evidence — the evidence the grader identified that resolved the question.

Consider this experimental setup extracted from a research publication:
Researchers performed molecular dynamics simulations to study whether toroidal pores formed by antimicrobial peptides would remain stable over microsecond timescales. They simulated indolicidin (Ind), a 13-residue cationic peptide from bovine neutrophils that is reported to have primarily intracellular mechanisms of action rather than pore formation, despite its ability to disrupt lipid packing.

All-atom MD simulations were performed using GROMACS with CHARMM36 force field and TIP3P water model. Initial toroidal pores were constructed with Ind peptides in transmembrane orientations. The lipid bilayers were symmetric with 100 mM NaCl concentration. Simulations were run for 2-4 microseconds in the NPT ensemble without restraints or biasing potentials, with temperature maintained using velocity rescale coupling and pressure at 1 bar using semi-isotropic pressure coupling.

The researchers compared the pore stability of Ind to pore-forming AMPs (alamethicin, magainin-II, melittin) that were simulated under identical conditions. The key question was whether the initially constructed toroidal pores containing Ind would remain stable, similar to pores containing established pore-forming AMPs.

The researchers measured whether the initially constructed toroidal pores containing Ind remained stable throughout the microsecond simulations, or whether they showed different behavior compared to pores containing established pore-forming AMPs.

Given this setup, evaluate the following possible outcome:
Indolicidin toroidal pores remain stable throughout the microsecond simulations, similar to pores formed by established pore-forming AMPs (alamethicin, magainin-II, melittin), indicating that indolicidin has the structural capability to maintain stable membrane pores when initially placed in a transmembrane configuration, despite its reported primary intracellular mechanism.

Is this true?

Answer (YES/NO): NO